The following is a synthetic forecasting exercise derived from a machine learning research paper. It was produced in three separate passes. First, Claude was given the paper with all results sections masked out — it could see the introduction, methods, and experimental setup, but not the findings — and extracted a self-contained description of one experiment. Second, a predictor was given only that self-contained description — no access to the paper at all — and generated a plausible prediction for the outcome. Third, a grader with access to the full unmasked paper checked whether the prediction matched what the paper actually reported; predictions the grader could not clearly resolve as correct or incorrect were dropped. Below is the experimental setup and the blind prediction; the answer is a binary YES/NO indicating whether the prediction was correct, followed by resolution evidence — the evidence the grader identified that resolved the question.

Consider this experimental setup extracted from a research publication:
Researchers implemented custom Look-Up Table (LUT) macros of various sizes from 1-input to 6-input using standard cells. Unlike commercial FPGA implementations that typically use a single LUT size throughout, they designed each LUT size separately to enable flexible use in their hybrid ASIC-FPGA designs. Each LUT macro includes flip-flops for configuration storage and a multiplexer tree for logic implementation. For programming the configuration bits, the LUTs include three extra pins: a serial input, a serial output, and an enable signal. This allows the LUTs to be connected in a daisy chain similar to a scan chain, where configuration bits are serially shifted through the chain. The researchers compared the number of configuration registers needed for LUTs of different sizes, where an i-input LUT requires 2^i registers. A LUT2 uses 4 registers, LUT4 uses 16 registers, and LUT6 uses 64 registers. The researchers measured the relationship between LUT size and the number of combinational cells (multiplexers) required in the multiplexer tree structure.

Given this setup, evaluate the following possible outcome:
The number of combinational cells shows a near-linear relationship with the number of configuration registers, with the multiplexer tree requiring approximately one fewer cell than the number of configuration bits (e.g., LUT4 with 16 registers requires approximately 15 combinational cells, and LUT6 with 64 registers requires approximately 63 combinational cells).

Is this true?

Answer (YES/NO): NO